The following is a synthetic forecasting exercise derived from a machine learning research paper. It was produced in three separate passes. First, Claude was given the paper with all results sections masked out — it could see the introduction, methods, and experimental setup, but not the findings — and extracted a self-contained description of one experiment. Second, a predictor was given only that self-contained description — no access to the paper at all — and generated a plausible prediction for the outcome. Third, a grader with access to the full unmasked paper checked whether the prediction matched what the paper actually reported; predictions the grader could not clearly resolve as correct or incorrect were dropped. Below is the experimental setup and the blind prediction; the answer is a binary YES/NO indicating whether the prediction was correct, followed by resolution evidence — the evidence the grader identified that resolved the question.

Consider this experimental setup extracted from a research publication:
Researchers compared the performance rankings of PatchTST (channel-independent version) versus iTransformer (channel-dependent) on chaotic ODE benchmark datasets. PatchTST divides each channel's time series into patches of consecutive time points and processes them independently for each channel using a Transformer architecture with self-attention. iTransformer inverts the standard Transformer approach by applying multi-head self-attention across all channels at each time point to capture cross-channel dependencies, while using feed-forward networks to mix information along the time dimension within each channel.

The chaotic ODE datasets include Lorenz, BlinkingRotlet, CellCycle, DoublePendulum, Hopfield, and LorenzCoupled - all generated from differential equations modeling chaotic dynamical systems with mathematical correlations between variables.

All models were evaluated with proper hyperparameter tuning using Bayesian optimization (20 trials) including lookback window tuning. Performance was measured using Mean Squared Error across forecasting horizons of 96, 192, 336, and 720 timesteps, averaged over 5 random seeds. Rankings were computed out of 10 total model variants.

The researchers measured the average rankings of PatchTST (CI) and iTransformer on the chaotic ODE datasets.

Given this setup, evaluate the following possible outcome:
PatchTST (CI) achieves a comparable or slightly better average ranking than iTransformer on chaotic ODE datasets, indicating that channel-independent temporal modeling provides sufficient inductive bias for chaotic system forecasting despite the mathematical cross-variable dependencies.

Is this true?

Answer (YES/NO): YES